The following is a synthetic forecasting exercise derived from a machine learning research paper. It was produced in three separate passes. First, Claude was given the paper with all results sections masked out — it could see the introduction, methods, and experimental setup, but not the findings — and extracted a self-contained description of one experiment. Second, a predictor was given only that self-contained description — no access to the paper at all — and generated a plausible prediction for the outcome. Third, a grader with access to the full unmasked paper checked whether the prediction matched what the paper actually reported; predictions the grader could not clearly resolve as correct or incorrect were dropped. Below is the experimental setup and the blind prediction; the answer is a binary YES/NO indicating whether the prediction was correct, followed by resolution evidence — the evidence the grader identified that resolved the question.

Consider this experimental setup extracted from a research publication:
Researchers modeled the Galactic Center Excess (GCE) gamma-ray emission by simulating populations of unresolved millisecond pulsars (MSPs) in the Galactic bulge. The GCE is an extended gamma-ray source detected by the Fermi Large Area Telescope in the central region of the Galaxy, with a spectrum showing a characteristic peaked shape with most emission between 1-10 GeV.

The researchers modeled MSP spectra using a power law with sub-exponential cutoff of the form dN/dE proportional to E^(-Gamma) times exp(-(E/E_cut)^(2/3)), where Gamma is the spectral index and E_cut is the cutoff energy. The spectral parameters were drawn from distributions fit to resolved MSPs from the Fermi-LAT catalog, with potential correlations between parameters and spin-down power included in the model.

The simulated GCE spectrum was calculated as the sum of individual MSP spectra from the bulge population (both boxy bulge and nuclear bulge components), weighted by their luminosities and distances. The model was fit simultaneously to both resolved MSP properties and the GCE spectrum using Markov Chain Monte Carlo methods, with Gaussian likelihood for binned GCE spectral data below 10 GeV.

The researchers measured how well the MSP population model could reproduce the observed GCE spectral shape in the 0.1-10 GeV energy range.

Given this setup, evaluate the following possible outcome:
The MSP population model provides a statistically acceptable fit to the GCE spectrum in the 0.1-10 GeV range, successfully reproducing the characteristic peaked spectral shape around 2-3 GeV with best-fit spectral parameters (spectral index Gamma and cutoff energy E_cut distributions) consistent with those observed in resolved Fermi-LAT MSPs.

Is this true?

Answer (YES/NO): YES